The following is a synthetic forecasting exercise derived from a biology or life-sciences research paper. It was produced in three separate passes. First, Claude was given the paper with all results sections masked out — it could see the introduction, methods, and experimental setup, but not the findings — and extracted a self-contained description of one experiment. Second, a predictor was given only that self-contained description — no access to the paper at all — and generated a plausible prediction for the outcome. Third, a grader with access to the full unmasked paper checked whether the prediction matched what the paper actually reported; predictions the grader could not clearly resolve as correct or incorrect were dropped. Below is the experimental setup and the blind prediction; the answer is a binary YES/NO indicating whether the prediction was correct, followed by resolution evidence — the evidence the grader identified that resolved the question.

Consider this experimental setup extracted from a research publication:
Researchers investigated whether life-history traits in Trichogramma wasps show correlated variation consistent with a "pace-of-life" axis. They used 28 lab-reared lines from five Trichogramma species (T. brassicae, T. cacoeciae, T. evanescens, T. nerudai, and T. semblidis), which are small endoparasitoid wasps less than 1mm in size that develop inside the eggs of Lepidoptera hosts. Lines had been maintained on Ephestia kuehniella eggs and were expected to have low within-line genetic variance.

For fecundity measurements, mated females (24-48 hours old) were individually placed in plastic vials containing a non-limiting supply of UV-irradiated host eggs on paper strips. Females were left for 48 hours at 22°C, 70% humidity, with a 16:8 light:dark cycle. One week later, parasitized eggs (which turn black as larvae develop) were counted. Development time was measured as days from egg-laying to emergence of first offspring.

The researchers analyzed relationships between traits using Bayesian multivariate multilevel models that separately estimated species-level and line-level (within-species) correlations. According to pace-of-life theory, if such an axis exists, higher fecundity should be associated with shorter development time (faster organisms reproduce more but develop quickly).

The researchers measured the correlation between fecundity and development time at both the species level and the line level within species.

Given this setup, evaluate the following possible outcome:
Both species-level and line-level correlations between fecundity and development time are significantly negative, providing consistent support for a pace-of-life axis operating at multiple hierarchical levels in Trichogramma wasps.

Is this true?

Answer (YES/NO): NO